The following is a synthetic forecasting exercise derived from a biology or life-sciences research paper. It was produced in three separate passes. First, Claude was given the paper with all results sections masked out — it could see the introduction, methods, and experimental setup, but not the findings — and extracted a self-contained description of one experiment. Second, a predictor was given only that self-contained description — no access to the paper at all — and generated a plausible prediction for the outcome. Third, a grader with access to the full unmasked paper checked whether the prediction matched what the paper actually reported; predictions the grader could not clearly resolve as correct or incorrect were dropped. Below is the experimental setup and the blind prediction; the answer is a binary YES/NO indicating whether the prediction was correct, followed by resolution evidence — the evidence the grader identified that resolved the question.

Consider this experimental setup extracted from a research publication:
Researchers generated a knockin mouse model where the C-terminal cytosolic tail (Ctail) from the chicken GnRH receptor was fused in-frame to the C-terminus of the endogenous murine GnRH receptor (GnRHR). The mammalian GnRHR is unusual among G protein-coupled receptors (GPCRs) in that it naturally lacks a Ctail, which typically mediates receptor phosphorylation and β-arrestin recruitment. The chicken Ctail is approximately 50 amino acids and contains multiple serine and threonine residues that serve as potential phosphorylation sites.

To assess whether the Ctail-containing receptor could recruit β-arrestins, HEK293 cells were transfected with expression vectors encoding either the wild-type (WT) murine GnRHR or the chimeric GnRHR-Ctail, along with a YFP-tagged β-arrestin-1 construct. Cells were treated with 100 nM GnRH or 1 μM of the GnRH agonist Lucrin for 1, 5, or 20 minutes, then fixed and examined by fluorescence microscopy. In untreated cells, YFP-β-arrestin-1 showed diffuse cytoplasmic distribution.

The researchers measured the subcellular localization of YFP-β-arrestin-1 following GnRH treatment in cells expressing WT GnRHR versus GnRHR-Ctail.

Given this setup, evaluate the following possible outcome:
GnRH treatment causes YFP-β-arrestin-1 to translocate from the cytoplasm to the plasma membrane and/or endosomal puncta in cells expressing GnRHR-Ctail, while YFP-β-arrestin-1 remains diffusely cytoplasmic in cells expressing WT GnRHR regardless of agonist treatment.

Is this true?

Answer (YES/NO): YES